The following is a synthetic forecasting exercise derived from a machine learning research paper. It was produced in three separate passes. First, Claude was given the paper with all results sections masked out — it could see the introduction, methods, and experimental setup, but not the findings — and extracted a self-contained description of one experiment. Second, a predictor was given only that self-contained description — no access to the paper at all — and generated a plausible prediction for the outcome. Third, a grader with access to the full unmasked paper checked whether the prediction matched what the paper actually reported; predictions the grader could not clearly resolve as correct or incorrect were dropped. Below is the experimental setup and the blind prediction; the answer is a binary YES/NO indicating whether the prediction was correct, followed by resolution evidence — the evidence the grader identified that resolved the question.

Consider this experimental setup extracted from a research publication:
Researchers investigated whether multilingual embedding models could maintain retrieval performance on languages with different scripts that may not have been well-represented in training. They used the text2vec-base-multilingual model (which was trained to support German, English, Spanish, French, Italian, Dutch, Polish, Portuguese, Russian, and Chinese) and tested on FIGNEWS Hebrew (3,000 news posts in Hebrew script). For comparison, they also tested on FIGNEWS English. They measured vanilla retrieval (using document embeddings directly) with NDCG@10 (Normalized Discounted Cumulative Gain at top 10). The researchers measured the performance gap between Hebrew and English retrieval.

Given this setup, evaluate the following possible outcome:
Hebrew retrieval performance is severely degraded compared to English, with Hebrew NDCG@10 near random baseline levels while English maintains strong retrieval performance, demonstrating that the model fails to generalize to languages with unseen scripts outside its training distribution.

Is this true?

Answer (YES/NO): NO